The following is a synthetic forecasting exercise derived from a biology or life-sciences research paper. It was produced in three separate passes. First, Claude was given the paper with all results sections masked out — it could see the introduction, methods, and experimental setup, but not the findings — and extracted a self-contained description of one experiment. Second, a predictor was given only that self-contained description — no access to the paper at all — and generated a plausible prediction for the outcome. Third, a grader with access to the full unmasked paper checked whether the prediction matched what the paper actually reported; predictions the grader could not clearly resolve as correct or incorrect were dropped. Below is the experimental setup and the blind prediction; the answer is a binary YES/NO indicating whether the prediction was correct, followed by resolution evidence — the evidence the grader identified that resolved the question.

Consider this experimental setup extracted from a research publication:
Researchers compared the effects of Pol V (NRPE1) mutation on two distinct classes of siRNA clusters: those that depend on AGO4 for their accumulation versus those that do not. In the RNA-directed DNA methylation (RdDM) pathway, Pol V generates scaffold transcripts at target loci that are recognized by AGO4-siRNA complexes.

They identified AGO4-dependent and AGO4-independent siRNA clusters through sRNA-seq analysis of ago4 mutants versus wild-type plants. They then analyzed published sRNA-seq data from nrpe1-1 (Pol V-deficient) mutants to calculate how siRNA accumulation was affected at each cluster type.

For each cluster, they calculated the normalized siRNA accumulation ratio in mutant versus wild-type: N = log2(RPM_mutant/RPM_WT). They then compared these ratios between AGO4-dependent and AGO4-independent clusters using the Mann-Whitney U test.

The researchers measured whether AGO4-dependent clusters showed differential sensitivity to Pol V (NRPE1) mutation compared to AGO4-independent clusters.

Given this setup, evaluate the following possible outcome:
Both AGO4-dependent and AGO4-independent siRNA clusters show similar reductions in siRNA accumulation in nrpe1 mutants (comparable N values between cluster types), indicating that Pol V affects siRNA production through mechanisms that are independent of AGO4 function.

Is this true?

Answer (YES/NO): NO